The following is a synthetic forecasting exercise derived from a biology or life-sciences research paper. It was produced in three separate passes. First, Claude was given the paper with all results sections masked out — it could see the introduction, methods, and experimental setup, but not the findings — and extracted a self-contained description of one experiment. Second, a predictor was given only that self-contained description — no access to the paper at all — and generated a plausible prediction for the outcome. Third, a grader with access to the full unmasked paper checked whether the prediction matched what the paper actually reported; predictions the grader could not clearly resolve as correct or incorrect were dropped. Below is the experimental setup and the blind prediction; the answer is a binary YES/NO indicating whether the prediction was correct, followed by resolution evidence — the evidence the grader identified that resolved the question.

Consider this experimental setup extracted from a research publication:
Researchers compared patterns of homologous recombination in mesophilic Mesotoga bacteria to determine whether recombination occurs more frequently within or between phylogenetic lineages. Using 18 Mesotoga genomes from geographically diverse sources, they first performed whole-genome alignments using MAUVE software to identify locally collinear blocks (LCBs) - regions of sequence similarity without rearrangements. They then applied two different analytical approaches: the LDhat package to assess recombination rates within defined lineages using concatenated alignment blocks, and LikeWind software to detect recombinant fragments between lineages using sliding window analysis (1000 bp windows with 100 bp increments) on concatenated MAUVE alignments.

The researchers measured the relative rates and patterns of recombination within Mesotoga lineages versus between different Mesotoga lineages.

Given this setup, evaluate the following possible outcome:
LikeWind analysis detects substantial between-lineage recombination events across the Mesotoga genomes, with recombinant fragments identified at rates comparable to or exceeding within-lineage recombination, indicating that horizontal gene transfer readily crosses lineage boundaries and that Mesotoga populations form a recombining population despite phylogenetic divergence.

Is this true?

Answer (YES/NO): NO